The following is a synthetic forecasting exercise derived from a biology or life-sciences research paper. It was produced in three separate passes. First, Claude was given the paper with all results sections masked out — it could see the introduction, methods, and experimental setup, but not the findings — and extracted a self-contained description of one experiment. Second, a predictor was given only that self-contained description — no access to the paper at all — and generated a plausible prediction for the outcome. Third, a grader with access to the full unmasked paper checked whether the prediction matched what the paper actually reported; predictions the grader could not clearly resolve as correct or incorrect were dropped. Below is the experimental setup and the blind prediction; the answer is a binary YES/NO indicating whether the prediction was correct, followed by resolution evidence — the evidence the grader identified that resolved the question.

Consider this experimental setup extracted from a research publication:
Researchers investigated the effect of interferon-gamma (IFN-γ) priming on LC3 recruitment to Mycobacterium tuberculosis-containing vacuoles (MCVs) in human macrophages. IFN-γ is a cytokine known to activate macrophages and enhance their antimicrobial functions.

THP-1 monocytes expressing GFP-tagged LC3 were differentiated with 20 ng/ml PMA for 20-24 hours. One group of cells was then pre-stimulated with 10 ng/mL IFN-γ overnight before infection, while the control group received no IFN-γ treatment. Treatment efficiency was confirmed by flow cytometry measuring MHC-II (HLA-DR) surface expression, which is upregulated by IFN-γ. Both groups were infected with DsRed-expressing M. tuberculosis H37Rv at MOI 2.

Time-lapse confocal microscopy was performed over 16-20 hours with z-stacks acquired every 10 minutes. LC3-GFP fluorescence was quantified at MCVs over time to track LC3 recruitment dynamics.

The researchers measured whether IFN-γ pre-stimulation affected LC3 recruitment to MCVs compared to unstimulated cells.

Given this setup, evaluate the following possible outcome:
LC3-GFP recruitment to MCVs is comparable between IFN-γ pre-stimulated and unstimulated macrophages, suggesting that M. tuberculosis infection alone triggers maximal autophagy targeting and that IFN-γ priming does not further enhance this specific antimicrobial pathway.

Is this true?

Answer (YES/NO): YES